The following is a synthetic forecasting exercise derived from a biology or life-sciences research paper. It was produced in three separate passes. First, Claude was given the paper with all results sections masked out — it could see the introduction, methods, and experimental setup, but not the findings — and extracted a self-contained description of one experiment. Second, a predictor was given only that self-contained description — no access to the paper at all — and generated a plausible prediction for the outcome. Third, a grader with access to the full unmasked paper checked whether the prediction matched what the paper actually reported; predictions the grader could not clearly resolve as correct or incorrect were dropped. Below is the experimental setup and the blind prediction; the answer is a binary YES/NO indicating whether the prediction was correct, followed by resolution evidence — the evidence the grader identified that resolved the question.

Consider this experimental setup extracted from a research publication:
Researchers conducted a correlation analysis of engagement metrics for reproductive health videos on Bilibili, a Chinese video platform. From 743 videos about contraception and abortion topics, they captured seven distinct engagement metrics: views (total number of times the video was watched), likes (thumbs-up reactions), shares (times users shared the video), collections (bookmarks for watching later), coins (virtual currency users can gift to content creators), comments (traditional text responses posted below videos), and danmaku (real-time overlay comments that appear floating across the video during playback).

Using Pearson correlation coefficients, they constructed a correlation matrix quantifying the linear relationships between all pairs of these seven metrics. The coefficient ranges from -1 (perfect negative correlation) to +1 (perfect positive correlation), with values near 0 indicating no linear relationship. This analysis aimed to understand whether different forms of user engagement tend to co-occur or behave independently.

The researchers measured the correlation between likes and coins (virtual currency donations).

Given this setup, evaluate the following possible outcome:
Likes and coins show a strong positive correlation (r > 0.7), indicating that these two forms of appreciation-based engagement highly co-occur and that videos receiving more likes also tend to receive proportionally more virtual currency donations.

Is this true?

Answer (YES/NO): YES